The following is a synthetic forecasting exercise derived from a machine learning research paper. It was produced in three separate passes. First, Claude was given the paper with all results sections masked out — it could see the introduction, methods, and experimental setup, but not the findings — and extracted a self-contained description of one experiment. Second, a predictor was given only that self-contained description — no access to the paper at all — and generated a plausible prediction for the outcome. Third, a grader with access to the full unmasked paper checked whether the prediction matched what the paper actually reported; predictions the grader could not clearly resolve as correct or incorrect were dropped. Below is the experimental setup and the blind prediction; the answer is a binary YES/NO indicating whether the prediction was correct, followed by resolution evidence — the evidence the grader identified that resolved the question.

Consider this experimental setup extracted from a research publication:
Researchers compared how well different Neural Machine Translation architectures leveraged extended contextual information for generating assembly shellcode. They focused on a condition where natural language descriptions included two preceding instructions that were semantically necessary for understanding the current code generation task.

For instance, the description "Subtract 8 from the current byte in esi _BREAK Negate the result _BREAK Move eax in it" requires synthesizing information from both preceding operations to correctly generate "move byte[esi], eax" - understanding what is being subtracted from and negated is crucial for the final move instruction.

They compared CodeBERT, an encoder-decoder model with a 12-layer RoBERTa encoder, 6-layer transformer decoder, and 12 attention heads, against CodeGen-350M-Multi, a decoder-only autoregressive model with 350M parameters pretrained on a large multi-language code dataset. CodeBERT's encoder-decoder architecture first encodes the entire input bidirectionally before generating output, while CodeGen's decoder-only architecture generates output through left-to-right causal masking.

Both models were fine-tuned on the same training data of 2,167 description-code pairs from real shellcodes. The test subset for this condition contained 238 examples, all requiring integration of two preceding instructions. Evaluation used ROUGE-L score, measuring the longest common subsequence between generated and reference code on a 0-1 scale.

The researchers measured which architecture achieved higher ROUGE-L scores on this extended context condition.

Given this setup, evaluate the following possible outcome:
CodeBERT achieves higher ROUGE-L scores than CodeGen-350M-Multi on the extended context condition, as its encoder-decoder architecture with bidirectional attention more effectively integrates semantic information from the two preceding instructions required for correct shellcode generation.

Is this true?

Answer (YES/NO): YES